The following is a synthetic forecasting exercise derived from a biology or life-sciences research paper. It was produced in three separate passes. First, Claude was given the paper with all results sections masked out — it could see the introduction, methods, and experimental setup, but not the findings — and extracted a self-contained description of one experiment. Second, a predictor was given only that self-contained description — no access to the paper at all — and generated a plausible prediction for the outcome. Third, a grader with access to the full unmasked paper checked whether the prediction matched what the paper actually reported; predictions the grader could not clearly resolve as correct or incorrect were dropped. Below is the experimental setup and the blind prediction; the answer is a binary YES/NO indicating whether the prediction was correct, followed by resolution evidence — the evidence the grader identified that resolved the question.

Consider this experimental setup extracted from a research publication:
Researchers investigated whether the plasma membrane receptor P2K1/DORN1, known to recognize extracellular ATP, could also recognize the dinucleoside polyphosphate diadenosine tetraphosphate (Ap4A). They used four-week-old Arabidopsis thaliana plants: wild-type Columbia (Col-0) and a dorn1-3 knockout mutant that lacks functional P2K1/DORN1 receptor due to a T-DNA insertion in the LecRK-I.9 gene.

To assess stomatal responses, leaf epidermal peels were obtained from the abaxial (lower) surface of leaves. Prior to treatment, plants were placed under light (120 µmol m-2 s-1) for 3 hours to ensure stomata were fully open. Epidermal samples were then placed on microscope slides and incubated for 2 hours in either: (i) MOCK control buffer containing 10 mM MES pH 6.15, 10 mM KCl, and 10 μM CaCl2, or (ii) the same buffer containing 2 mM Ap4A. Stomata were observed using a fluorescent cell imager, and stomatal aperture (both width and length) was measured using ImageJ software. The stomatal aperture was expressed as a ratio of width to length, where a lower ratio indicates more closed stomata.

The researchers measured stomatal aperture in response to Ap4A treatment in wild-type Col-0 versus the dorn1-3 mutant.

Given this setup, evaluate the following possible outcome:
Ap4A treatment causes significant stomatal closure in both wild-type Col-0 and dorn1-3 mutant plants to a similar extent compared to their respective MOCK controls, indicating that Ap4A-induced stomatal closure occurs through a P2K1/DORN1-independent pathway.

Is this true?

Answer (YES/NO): NO